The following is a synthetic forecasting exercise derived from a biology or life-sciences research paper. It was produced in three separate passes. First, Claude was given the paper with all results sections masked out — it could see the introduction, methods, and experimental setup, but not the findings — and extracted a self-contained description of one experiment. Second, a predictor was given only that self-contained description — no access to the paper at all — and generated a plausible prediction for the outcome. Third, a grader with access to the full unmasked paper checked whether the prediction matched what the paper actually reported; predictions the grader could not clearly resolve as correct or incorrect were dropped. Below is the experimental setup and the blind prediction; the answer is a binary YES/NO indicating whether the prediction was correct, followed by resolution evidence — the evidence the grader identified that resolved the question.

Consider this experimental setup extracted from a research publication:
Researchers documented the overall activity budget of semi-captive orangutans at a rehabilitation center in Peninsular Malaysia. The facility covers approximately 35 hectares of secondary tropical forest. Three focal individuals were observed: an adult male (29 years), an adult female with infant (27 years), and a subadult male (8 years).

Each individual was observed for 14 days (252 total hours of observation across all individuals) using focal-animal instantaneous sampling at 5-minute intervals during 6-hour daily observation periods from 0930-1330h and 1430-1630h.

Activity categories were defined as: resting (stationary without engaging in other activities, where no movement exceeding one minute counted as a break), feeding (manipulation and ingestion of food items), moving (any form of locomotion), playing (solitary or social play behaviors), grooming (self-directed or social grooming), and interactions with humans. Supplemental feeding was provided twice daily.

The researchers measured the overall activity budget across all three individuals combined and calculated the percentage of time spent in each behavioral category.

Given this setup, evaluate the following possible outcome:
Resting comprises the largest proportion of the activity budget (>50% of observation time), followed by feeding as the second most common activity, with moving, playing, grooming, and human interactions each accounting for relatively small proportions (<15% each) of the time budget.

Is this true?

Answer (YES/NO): NO